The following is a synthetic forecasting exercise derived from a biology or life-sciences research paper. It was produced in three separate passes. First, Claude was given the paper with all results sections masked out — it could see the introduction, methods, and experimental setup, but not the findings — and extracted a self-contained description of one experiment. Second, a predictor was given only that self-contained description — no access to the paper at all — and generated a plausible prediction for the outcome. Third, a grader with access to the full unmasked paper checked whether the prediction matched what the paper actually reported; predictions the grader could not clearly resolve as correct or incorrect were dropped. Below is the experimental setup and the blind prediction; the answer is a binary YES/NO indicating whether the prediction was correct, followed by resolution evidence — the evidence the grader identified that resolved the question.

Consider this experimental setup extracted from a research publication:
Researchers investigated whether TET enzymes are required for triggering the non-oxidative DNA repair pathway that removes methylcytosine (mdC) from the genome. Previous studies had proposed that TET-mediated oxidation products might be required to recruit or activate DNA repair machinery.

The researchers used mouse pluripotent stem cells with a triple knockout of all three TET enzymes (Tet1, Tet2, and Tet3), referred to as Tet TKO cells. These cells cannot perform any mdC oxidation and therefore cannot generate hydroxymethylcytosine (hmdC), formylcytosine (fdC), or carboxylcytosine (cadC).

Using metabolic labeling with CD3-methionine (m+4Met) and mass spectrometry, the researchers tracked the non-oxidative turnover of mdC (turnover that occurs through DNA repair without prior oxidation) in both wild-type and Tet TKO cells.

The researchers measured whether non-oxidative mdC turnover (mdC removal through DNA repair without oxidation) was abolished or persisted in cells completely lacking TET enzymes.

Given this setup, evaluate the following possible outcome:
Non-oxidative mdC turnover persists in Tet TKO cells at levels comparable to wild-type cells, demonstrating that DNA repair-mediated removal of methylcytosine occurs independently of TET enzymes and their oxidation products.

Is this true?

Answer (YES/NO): NO